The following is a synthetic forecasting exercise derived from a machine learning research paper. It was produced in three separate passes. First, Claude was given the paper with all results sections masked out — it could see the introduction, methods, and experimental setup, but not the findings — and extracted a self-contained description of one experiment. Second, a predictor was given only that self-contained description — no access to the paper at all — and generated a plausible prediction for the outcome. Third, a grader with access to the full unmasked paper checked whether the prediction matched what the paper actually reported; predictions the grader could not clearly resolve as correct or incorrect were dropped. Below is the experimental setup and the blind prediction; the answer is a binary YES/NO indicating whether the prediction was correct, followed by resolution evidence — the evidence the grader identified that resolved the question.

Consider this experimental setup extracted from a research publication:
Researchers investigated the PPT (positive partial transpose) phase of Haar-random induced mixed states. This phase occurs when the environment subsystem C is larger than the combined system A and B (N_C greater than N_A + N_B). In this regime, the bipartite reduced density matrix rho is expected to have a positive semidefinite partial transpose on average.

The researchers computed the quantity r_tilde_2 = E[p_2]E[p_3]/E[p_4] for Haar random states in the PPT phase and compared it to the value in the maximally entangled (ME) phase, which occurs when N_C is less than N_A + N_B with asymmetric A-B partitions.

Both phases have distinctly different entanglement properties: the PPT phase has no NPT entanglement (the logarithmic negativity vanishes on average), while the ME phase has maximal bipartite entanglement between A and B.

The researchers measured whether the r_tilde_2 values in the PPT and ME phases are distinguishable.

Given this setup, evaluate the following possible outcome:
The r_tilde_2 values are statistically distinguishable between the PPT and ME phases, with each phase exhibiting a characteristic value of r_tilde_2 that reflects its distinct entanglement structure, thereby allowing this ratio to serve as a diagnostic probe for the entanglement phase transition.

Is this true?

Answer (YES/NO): NO